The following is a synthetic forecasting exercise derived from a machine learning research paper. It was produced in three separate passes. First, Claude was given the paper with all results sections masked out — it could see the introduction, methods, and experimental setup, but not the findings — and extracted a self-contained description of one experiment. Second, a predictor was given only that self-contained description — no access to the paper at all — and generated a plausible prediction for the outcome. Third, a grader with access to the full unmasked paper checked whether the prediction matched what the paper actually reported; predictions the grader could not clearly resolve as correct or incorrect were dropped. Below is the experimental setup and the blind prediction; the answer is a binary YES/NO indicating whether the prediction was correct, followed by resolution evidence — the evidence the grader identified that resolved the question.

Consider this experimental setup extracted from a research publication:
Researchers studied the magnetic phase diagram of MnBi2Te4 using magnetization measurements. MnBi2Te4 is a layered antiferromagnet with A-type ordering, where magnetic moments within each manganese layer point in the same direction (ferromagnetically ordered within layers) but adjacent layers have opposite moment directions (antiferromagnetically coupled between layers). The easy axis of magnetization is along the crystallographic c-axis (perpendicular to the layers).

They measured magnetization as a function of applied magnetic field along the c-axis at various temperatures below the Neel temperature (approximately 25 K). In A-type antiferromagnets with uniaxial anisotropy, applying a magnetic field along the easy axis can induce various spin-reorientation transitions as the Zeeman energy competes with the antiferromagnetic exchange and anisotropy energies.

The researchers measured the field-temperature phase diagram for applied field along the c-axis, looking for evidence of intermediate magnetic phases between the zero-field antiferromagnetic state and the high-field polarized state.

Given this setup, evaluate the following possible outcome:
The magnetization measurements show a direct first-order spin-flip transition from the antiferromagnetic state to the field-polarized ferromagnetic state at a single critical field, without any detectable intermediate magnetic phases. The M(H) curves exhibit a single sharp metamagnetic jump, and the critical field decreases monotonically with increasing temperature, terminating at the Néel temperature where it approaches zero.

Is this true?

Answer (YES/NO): NO